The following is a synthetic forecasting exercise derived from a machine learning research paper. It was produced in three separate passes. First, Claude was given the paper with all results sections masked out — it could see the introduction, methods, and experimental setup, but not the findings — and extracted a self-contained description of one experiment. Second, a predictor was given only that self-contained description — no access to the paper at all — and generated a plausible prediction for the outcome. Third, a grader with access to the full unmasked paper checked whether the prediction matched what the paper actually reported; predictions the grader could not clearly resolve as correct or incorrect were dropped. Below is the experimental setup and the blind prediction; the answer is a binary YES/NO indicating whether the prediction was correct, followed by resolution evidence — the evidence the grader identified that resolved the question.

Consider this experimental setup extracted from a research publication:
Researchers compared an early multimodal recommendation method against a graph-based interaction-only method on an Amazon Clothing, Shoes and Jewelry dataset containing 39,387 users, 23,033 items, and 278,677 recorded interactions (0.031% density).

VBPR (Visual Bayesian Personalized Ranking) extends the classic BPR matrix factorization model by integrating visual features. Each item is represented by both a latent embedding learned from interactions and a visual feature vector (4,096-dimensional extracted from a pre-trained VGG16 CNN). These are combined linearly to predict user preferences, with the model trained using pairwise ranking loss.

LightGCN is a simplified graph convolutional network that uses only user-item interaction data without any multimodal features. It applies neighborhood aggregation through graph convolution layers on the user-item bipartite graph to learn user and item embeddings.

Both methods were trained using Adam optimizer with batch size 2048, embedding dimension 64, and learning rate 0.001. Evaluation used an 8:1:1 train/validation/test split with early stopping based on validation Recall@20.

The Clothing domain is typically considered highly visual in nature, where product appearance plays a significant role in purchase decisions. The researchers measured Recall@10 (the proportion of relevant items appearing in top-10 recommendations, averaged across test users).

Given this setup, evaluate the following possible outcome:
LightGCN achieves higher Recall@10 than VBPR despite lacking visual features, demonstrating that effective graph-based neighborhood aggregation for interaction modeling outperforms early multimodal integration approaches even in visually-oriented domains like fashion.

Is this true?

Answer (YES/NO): YES